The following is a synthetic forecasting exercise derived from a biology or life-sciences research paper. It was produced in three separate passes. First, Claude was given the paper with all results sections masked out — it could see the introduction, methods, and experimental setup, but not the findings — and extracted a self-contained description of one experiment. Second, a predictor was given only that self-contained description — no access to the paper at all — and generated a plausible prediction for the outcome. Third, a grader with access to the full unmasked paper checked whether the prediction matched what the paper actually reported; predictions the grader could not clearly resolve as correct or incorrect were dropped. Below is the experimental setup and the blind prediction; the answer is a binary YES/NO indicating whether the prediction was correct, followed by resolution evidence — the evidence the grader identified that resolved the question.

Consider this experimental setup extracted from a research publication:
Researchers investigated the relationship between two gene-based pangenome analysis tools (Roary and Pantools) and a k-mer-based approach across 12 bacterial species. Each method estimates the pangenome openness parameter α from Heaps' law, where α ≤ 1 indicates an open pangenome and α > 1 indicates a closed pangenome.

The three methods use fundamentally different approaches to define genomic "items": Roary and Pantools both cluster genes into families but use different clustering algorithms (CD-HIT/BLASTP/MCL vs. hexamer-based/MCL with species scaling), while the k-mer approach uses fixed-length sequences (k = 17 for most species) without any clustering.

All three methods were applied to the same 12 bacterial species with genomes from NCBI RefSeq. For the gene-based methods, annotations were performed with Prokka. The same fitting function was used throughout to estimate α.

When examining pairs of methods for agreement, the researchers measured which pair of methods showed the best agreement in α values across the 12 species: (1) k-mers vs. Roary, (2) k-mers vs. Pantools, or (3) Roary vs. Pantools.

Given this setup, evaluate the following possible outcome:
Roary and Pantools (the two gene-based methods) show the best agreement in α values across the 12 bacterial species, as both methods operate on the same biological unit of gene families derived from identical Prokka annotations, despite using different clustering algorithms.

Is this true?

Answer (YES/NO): NO